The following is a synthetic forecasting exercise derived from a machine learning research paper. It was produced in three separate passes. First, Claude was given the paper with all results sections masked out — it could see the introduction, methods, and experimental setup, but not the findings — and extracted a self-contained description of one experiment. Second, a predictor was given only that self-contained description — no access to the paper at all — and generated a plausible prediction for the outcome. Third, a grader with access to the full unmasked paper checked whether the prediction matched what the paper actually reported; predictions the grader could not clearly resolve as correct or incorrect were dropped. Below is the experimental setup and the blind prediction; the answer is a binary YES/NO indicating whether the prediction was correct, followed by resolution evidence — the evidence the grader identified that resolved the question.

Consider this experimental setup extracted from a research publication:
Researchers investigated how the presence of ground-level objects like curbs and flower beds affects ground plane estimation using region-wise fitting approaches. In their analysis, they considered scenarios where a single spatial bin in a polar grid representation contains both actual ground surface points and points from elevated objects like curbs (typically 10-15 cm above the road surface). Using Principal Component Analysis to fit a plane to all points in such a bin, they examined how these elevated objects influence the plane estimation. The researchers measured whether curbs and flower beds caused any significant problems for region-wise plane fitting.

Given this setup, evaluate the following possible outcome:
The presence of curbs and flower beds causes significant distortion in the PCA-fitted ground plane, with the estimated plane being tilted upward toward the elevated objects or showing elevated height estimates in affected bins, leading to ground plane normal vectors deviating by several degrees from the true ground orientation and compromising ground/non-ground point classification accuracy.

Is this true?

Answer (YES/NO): YES